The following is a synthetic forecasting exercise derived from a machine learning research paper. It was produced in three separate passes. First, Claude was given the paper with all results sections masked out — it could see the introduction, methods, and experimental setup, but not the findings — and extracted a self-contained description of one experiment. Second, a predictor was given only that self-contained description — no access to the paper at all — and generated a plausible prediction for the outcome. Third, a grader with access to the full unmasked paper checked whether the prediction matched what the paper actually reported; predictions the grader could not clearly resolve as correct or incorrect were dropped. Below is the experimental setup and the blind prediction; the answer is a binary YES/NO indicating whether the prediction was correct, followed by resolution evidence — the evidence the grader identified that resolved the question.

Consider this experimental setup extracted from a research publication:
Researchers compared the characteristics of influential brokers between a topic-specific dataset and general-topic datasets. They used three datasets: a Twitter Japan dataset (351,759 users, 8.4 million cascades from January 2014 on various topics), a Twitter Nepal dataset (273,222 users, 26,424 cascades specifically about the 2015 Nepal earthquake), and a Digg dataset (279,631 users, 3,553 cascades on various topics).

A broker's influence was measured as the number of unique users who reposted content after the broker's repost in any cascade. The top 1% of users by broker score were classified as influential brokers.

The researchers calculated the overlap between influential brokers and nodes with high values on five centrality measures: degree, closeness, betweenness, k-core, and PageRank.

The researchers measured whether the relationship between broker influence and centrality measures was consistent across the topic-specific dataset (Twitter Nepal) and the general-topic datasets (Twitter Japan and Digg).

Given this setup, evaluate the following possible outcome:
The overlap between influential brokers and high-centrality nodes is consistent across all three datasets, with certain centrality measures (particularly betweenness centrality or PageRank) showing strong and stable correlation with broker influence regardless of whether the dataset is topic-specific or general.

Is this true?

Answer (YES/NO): NO